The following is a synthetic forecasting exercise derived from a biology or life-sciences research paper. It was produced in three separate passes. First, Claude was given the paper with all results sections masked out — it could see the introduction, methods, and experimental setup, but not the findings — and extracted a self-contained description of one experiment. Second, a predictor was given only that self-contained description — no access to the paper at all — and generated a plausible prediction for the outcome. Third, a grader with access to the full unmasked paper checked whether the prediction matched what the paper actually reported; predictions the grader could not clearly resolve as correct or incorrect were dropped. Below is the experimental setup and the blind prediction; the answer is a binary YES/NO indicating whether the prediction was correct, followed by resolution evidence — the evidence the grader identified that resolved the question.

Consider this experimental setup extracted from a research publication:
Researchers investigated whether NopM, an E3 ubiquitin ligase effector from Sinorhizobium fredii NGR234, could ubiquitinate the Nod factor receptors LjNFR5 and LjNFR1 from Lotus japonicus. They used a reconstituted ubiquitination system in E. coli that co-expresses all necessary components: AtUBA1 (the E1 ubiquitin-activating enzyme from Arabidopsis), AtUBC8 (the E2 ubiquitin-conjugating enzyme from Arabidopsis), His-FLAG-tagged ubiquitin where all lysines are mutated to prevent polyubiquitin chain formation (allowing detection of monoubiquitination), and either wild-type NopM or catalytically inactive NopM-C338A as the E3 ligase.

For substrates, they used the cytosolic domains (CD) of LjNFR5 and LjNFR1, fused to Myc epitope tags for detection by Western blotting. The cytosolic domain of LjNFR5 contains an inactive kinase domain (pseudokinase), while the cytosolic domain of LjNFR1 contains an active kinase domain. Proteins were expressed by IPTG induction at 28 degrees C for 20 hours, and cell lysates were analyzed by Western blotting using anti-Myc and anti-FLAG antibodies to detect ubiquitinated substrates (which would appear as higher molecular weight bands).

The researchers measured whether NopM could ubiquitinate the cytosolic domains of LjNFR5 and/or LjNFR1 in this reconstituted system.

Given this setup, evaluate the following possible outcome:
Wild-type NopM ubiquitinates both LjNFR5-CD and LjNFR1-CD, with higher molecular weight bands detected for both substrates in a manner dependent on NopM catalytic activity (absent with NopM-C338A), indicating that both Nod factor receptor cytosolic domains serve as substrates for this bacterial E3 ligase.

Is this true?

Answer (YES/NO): NO